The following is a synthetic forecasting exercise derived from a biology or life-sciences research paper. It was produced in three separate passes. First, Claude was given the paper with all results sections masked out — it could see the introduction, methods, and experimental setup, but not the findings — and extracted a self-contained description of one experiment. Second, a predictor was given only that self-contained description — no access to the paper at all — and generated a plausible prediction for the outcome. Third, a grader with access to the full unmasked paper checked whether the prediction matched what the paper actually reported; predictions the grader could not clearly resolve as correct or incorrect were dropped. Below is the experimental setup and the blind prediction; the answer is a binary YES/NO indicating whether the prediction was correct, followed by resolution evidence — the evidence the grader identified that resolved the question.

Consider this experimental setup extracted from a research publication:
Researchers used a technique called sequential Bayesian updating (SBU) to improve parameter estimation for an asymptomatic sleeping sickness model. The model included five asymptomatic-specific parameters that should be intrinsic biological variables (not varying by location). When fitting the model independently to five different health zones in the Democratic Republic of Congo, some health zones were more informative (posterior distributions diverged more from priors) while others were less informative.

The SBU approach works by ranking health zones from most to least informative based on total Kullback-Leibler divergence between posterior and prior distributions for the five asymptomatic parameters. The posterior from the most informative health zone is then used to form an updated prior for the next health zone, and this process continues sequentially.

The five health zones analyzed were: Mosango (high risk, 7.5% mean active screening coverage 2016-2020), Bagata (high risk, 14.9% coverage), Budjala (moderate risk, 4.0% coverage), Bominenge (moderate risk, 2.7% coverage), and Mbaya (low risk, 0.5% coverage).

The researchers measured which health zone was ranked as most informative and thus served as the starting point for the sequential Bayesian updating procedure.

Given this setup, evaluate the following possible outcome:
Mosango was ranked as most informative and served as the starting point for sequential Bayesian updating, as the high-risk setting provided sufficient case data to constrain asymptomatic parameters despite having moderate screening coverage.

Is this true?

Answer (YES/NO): NO